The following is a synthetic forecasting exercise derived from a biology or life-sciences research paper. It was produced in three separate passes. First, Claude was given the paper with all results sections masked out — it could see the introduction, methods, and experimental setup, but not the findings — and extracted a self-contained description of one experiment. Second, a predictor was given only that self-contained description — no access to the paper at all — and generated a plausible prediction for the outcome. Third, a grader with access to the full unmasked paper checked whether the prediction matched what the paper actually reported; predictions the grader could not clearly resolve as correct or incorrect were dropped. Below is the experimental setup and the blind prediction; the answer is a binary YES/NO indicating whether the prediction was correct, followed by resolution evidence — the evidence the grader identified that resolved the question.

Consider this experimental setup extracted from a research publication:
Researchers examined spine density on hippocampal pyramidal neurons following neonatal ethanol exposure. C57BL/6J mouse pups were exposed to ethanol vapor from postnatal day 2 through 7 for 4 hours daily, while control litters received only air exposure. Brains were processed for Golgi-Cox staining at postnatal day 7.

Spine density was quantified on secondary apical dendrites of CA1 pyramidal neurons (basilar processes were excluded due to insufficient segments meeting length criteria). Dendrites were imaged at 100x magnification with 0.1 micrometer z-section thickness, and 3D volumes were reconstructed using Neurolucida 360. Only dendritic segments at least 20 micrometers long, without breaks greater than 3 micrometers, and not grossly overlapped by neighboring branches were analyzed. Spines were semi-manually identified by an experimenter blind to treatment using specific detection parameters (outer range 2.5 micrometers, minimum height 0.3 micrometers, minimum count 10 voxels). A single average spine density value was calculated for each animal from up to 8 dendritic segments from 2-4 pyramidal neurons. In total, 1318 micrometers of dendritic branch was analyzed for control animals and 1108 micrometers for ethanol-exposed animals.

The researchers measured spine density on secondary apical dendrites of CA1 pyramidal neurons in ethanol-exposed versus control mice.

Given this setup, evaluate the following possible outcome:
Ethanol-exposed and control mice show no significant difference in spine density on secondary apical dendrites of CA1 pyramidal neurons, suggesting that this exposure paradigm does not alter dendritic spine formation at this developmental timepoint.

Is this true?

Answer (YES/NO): NO